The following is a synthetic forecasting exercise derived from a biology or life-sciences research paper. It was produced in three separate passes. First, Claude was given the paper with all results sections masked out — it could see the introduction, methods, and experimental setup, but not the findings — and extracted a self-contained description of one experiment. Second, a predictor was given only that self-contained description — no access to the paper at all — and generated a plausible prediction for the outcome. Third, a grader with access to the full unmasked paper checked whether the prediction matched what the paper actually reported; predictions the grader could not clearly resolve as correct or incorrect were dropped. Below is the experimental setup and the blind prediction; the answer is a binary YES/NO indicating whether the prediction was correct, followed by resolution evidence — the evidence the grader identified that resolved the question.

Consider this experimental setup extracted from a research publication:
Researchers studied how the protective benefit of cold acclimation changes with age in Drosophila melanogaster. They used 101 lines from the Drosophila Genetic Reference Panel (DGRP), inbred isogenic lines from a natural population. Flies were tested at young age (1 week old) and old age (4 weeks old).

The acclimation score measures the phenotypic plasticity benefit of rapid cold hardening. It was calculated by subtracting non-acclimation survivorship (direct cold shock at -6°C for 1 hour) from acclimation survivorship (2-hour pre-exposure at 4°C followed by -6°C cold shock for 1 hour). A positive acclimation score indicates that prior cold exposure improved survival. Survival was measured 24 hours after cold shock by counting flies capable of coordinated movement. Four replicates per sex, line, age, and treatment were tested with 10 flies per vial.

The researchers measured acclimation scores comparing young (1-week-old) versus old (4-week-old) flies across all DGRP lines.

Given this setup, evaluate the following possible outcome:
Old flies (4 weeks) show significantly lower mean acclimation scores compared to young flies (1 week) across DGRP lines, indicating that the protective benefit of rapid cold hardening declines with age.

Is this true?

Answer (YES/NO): NO